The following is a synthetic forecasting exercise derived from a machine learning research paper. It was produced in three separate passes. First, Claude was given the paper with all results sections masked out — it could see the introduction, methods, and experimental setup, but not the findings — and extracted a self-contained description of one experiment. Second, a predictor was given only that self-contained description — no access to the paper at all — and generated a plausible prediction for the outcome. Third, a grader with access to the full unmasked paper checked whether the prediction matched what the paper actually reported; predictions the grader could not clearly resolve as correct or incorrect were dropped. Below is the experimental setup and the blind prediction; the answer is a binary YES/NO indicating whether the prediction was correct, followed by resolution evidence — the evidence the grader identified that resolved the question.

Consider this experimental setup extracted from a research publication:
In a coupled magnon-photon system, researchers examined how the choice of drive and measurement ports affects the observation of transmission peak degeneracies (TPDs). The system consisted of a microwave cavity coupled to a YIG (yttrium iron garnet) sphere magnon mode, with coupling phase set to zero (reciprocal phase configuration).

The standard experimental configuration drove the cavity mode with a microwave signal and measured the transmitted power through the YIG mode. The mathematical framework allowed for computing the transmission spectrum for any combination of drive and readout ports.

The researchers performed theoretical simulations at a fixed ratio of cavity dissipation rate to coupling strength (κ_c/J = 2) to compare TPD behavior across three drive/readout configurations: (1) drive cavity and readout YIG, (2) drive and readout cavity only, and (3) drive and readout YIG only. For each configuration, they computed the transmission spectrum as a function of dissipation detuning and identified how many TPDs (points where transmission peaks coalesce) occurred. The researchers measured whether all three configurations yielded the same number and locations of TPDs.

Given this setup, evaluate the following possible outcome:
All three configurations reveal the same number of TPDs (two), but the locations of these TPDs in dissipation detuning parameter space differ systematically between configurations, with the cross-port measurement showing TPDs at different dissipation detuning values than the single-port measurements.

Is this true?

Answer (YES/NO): NO